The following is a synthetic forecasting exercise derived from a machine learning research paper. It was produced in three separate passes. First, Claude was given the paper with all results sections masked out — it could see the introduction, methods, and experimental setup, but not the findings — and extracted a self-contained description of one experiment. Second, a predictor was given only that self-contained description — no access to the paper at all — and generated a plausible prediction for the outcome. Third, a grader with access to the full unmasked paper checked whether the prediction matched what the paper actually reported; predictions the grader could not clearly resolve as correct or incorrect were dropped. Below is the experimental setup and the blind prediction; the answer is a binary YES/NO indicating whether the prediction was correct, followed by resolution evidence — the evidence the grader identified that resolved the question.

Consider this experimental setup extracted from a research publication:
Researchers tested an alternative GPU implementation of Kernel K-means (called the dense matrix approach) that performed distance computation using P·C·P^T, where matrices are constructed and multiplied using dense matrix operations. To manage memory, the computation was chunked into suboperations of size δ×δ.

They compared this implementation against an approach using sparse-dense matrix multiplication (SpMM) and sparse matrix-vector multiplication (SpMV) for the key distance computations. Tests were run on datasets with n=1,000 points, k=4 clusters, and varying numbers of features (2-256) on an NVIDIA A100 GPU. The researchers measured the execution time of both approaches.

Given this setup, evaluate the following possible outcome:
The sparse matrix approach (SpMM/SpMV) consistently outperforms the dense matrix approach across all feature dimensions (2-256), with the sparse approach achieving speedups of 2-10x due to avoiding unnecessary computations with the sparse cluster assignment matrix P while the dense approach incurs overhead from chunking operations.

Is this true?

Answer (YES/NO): NO